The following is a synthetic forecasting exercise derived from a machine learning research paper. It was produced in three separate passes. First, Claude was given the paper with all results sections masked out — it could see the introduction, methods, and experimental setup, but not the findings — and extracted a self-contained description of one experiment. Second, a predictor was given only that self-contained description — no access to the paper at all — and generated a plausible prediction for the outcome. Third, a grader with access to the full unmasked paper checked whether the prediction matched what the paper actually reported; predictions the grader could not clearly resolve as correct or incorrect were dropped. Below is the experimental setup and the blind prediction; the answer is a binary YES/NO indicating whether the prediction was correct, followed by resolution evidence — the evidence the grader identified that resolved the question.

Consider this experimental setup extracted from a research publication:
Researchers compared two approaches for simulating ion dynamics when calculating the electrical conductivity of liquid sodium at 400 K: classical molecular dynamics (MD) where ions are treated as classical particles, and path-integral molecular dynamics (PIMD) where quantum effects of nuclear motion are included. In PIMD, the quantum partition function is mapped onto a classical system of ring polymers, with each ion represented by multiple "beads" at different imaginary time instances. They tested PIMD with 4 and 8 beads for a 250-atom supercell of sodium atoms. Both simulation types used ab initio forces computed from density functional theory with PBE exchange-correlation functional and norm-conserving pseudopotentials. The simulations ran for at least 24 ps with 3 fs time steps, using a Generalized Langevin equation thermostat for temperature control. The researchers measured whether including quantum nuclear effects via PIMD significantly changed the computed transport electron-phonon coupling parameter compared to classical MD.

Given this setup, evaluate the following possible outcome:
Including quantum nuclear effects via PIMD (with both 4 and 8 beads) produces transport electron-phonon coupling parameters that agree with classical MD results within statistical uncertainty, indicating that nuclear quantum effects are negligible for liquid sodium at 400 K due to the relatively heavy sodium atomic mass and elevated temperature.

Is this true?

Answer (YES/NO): YES